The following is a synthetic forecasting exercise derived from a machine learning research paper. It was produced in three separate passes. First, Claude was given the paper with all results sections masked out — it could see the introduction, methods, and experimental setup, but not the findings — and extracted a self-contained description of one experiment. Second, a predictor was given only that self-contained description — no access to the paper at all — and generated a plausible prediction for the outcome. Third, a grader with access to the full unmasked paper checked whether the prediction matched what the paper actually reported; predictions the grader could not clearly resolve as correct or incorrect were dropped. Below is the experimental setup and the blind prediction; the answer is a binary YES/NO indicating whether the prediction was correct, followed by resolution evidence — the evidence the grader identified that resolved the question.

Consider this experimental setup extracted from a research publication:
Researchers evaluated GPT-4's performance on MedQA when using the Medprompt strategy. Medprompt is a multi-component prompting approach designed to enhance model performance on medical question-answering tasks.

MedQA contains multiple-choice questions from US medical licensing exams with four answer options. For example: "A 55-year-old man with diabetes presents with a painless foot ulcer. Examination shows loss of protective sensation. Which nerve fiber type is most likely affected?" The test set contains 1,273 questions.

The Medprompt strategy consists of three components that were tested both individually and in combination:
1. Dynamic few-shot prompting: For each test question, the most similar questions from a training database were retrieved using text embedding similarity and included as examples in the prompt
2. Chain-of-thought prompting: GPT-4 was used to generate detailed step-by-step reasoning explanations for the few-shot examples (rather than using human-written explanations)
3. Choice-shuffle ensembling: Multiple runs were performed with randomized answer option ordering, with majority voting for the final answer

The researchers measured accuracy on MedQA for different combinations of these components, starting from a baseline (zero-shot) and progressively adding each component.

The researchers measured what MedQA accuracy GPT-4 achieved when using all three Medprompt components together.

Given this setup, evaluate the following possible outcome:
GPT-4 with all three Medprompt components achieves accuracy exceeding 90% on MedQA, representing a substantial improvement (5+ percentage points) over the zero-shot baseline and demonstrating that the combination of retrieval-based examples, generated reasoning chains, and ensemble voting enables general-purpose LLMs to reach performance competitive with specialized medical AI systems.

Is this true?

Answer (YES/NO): YES